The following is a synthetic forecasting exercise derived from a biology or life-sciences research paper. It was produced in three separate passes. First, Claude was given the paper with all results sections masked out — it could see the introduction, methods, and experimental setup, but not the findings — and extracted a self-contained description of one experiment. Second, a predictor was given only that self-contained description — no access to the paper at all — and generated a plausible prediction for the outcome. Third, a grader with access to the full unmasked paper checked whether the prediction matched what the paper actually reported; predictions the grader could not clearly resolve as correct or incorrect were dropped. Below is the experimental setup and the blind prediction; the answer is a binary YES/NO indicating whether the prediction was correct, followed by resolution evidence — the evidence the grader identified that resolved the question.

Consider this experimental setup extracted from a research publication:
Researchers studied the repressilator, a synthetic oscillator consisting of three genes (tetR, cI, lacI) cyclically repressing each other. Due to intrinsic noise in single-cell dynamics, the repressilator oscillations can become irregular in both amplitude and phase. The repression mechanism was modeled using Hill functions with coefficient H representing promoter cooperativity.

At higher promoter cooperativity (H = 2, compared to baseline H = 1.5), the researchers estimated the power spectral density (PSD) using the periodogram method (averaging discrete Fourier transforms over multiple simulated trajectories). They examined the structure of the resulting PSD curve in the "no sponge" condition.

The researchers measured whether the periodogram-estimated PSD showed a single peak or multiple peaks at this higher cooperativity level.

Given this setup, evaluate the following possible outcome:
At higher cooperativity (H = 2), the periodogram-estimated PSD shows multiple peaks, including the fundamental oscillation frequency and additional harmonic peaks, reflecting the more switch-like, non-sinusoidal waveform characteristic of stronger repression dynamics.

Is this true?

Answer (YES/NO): YES